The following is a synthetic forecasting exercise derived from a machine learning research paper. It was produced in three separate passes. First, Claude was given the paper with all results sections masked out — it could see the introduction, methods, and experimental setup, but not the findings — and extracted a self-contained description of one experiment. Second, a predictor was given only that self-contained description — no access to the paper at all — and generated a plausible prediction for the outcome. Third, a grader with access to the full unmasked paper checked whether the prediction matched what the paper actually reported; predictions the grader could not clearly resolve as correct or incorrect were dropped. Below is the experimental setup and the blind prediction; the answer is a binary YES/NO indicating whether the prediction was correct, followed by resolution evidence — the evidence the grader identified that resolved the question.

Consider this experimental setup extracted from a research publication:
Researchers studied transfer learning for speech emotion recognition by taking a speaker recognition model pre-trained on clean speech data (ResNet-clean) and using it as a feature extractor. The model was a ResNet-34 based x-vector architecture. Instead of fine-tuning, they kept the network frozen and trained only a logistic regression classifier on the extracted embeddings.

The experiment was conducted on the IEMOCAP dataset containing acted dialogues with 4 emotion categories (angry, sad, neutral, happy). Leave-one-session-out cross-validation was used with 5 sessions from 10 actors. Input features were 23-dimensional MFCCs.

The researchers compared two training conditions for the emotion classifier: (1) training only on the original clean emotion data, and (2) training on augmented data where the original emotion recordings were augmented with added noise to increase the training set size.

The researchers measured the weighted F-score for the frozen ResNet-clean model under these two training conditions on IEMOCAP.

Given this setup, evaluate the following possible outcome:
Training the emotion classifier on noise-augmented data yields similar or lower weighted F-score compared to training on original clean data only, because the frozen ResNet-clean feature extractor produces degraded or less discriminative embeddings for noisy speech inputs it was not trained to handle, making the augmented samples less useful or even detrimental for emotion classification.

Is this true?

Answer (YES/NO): YES